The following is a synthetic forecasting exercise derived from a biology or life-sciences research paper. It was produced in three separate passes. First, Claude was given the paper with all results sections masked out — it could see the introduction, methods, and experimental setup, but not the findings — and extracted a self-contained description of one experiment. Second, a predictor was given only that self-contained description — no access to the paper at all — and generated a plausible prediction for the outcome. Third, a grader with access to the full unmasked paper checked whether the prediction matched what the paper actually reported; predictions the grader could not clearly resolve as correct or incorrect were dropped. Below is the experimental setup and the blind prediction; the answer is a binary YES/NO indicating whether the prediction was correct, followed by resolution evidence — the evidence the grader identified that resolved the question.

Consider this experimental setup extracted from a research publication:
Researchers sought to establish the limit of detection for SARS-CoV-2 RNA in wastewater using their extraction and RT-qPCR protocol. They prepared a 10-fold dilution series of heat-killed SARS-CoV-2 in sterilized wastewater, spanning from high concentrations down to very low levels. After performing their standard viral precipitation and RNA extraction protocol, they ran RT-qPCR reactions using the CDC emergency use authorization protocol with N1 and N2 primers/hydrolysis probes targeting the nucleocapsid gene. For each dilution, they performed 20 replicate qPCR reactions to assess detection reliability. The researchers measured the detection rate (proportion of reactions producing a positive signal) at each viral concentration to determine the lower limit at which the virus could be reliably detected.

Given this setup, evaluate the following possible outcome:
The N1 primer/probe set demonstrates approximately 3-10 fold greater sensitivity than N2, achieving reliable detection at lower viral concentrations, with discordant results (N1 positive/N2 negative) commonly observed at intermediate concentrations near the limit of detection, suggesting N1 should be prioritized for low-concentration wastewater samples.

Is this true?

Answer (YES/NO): NO